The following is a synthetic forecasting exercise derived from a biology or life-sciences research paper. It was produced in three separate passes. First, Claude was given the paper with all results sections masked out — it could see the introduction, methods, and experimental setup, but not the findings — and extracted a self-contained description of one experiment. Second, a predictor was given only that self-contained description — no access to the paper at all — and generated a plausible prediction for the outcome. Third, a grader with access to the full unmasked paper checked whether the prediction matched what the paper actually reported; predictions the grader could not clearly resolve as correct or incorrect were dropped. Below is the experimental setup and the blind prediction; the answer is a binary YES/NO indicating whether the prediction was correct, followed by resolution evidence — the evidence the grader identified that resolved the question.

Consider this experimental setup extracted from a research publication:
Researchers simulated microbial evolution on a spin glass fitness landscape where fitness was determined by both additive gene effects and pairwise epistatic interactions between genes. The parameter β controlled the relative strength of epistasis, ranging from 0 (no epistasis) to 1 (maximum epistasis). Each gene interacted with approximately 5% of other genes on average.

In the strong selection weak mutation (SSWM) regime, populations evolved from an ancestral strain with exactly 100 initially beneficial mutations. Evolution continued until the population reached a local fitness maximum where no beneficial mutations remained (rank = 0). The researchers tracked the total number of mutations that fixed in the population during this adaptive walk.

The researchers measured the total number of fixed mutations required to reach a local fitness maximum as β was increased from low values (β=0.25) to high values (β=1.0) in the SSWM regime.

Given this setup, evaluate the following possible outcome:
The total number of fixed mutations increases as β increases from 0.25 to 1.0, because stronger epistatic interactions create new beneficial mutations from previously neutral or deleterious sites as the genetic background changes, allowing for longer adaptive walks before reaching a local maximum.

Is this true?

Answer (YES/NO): YES